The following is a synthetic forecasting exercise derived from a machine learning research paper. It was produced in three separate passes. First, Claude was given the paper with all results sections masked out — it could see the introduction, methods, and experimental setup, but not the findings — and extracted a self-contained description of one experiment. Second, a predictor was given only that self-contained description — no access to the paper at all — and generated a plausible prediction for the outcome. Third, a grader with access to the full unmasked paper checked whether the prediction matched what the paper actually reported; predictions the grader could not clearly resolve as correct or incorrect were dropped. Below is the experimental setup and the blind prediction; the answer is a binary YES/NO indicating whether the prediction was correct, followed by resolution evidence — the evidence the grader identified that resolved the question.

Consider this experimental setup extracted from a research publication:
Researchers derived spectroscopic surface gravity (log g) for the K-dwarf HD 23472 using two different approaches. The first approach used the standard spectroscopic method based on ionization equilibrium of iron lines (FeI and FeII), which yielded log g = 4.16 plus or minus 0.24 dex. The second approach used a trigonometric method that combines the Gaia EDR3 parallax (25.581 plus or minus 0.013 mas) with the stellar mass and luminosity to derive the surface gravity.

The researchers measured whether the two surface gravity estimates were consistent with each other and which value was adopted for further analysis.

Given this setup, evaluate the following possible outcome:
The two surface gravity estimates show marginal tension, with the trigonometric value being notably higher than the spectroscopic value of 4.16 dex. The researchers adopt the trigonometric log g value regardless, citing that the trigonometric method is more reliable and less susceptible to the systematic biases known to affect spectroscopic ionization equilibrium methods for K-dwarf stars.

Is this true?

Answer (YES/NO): NO